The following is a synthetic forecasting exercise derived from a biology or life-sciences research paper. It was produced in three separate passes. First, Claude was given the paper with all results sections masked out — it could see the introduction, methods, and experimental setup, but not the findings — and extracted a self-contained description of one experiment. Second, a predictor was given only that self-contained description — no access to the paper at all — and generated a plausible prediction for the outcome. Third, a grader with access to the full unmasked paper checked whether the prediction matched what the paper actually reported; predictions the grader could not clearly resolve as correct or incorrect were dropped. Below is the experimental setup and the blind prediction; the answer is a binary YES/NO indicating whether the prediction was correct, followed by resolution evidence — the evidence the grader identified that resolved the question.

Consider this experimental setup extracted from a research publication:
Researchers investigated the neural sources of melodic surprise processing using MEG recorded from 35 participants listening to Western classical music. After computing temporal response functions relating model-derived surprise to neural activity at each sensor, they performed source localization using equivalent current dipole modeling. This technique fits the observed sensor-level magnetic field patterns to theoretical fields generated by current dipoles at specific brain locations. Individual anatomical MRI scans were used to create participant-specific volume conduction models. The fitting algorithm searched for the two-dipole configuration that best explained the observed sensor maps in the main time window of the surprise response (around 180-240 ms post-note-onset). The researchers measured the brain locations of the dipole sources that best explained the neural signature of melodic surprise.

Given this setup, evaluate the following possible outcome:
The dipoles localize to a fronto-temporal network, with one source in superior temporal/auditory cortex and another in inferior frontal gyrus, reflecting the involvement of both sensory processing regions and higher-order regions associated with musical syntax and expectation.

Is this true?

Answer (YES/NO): NO